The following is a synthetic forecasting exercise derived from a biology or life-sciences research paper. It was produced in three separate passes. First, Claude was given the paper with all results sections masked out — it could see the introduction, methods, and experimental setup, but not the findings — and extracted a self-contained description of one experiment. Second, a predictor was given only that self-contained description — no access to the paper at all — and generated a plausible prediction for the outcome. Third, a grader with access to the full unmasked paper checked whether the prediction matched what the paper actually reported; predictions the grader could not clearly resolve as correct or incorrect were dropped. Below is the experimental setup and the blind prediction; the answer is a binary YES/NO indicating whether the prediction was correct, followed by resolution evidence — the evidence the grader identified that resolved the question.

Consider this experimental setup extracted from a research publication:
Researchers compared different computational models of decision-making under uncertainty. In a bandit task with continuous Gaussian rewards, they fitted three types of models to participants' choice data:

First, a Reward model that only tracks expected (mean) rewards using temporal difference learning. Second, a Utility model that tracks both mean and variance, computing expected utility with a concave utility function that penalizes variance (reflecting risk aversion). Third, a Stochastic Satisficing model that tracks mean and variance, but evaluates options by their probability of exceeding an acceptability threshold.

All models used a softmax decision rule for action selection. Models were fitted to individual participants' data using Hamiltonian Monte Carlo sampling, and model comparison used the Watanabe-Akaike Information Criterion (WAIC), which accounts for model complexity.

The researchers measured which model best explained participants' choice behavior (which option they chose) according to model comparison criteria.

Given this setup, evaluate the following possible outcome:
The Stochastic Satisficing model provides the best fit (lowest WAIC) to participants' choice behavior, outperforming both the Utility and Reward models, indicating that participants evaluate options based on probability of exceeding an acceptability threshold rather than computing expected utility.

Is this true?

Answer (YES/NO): NO